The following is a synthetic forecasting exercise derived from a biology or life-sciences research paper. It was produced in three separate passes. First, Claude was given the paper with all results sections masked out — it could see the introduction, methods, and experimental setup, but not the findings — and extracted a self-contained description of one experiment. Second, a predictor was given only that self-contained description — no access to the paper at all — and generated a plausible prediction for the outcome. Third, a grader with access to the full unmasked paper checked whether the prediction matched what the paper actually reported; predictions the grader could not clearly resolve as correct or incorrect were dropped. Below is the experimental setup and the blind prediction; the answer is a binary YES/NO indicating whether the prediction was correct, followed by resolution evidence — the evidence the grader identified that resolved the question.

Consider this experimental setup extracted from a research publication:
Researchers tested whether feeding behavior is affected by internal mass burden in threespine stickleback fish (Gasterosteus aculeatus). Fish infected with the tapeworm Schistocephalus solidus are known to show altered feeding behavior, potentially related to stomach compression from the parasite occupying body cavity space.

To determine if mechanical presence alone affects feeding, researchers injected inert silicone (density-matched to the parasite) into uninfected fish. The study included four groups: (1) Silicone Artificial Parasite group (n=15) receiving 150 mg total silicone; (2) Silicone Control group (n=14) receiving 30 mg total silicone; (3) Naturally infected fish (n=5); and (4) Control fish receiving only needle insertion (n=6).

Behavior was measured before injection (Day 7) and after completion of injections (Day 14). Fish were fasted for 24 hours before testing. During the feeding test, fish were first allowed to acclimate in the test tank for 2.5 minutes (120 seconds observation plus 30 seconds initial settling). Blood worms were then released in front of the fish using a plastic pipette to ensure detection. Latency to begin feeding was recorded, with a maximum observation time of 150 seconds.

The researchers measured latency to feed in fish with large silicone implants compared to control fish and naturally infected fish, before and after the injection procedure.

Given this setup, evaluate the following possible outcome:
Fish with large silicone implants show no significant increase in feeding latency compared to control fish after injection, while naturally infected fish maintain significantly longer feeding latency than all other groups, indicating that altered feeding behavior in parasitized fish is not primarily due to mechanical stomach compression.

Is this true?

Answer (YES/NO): NO